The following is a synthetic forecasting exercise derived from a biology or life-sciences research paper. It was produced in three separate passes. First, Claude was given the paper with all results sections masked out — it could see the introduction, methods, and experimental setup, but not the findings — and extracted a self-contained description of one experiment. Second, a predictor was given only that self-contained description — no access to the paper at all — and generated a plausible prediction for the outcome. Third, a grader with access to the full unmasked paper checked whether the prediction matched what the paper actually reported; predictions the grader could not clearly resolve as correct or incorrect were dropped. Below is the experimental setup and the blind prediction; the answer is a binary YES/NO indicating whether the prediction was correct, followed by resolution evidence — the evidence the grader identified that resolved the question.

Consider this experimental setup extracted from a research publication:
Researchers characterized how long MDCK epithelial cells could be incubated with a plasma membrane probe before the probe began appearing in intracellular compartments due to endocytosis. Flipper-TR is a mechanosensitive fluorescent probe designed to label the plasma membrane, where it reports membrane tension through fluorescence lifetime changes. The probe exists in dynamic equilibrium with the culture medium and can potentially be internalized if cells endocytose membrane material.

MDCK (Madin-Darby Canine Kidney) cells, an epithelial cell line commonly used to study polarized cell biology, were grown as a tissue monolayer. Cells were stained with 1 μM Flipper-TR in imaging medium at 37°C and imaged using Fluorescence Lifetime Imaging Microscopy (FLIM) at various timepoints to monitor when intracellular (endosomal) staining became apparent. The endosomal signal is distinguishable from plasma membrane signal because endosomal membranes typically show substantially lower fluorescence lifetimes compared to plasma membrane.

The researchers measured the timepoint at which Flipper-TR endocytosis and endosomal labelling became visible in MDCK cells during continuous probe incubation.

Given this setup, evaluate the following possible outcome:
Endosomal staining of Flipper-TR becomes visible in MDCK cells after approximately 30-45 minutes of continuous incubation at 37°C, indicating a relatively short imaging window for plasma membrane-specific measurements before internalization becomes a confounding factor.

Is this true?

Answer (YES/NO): NO